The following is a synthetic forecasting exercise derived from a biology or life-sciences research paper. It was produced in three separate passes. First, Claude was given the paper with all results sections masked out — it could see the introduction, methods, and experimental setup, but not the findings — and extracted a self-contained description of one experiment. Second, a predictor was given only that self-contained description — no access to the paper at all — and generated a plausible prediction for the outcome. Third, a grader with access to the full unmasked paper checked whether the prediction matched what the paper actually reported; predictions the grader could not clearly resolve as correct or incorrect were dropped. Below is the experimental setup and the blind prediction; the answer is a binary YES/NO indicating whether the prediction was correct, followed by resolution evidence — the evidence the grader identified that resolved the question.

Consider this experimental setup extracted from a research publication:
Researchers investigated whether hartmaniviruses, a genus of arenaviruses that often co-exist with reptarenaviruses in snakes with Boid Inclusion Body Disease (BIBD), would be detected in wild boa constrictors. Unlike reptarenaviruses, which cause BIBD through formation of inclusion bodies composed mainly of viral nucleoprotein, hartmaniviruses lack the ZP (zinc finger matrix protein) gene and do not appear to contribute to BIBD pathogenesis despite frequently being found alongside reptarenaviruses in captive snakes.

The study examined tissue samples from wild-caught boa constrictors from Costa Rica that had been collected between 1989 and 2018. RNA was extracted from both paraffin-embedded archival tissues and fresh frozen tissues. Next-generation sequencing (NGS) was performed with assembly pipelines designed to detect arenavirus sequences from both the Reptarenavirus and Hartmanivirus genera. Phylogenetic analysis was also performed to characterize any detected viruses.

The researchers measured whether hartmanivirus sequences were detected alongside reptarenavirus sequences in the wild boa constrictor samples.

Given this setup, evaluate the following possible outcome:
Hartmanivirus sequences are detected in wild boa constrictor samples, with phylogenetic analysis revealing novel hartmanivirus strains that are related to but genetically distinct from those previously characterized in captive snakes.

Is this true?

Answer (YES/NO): YES